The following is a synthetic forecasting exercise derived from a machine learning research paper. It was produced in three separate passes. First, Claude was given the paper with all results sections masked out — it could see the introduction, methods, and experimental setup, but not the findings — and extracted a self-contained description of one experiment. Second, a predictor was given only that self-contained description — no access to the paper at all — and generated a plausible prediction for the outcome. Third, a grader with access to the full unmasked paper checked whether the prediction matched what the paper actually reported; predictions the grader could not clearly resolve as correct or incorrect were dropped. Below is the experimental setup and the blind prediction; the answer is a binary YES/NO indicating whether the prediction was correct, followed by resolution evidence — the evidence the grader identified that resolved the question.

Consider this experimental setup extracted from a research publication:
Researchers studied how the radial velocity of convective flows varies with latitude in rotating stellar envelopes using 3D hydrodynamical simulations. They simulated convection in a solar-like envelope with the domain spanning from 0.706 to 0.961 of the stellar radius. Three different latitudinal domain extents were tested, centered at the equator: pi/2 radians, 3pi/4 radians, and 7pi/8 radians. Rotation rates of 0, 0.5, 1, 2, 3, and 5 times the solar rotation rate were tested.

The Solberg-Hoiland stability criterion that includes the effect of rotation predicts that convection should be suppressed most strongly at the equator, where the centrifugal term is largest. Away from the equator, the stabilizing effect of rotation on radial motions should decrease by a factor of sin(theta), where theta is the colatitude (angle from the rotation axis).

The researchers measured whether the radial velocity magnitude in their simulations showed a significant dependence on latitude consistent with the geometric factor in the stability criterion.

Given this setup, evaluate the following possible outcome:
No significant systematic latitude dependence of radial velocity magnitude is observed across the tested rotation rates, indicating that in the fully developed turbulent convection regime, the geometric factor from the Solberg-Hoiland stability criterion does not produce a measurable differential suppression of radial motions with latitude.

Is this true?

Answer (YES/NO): YES